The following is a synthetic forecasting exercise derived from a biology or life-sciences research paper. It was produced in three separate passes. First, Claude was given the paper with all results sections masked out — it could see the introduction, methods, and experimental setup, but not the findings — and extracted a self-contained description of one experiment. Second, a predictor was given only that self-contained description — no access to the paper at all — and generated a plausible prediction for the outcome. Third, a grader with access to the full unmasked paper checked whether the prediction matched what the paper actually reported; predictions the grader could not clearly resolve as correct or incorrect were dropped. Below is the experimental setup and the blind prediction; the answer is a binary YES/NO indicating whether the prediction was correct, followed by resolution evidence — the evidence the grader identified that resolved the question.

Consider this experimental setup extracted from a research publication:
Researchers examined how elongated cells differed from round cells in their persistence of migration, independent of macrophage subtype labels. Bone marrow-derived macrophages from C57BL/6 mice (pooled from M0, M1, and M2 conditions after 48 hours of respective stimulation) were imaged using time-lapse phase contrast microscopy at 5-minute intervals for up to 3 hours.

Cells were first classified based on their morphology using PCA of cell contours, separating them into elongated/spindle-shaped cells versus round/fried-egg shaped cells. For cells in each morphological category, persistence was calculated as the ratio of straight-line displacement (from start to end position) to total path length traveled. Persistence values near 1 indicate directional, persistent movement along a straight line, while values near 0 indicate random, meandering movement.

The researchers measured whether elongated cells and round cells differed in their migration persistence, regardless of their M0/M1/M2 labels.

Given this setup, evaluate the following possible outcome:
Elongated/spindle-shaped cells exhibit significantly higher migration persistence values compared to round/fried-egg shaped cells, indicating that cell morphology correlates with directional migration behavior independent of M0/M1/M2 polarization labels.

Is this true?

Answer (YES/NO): YES